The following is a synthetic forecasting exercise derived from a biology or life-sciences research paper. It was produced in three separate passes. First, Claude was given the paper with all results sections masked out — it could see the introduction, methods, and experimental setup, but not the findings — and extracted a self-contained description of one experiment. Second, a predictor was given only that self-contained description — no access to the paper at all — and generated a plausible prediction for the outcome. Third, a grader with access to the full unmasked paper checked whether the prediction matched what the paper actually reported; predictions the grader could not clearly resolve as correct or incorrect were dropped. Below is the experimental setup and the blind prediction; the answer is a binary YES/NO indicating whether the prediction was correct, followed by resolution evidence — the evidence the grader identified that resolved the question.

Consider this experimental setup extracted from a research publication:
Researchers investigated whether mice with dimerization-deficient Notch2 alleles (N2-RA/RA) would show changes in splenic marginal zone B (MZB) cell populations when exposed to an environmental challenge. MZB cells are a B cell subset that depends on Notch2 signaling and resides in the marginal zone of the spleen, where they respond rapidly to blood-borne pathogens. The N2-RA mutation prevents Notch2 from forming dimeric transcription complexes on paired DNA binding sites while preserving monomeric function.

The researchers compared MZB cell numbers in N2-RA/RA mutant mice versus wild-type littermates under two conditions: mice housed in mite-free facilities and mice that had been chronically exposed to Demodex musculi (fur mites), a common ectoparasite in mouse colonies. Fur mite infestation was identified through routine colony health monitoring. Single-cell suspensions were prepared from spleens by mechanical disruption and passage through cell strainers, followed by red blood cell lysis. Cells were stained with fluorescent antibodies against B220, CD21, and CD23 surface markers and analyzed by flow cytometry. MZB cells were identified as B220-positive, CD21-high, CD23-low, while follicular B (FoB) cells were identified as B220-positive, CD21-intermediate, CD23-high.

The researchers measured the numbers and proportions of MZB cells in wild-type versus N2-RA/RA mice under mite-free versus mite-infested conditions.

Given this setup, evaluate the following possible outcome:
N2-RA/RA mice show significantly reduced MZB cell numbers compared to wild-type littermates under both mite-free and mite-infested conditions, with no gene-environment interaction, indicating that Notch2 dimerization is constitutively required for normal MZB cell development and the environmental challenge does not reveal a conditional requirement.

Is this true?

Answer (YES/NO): NO